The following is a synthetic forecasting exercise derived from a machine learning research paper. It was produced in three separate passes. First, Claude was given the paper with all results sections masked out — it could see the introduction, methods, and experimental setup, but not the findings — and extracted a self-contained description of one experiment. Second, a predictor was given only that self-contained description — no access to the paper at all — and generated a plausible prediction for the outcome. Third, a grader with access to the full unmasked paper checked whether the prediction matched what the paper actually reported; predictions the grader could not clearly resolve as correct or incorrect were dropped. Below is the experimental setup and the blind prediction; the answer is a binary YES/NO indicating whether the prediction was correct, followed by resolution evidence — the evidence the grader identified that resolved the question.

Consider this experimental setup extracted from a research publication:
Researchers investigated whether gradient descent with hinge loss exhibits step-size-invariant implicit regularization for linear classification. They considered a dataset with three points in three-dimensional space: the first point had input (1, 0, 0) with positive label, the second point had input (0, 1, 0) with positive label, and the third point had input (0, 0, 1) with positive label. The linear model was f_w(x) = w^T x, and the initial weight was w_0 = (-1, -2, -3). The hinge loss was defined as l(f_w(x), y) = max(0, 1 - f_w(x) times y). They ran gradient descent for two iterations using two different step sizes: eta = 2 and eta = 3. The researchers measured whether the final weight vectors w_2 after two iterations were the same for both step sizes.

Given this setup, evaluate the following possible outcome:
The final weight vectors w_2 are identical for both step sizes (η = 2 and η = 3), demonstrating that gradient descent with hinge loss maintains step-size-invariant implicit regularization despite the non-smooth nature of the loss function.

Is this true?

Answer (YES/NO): NO